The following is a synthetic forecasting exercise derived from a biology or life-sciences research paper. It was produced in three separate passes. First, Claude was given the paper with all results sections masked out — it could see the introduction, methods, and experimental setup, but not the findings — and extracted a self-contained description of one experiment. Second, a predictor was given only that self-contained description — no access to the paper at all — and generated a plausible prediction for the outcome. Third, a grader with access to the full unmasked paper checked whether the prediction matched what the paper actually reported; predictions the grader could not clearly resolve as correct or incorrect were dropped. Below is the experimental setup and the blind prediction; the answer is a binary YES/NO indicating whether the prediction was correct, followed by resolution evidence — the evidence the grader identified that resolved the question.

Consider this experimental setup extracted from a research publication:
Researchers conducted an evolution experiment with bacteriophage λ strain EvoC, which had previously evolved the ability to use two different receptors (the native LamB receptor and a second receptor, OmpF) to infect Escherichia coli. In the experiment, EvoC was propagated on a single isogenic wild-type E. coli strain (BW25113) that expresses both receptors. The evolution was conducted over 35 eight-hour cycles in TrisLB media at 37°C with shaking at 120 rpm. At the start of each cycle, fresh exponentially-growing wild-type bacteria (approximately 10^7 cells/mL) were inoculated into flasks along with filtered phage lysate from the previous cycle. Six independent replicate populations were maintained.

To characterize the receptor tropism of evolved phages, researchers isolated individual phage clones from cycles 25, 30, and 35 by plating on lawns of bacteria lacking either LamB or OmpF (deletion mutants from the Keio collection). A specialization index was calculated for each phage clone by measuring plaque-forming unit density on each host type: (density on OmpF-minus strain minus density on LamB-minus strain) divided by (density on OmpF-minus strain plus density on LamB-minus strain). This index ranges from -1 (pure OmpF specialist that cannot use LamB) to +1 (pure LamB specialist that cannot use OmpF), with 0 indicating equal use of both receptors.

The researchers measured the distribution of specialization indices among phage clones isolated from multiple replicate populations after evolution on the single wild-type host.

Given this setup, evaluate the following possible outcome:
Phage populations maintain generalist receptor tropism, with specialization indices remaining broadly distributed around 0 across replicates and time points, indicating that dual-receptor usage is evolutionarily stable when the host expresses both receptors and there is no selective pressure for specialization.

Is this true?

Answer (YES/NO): NO